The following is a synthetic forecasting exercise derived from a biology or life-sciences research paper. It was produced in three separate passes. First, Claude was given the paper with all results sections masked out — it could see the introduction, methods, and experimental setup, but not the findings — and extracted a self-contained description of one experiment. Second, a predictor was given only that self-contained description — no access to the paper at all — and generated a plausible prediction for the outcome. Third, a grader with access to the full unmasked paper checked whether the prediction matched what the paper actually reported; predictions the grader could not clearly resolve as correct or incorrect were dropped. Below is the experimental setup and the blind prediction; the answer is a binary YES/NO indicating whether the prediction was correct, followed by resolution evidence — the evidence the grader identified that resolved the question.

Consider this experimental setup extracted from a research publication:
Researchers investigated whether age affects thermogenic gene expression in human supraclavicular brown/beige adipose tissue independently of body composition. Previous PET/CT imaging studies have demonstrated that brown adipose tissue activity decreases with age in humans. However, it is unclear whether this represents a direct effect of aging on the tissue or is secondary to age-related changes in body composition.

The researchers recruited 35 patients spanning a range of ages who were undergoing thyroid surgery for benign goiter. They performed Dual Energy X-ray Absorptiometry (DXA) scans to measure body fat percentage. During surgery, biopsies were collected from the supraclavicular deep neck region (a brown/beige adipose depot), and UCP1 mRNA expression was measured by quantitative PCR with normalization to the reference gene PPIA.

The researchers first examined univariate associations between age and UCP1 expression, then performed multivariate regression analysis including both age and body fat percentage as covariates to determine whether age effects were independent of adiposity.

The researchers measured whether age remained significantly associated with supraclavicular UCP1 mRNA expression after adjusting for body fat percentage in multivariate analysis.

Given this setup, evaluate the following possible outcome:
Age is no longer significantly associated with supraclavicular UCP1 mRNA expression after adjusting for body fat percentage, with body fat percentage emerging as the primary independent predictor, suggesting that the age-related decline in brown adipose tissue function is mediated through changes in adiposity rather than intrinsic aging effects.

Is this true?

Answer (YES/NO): NO